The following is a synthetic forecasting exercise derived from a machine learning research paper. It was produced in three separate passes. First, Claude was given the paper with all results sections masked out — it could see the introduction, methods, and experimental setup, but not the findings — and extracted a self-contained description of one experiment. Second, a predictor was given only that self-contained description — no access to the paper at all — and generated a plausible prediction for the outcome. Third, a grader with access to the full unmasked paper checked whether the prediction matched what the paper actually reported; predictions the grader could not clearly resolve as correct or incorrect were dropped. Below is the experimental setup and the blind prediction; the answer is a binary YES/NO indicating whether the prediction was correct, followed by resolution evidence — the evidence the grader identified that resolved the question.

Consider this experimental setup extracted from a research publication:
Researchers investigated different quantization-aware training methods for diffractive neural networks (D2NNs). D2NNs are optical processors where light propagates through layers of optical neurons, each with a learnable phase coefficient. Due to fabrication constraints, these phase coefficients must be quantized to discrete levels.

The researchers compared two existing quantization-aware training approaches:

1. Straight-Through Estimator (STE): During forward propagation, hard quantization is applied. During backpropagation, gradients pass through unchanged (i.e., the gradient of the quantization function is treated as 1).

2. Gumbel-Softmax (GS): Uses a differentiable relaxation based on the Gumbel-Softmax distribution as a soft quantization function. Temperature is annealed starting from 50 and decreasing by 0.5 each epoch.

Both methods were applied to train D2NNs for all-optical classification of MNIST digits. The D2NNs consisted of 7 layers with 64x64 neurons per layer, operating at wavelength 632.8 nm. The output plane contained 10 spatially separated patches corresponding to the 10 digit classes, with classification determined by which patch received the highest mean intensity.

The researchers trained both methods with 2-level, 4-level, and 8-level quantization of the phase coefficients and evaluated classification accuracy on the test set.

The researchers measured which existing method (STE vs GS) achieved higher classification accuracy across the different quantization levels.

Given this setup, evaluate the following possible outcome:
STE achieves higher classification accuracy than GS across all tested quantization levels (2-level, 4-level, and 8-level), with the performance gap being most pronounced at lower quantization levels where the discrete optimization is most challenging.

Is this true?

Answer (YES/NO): NO